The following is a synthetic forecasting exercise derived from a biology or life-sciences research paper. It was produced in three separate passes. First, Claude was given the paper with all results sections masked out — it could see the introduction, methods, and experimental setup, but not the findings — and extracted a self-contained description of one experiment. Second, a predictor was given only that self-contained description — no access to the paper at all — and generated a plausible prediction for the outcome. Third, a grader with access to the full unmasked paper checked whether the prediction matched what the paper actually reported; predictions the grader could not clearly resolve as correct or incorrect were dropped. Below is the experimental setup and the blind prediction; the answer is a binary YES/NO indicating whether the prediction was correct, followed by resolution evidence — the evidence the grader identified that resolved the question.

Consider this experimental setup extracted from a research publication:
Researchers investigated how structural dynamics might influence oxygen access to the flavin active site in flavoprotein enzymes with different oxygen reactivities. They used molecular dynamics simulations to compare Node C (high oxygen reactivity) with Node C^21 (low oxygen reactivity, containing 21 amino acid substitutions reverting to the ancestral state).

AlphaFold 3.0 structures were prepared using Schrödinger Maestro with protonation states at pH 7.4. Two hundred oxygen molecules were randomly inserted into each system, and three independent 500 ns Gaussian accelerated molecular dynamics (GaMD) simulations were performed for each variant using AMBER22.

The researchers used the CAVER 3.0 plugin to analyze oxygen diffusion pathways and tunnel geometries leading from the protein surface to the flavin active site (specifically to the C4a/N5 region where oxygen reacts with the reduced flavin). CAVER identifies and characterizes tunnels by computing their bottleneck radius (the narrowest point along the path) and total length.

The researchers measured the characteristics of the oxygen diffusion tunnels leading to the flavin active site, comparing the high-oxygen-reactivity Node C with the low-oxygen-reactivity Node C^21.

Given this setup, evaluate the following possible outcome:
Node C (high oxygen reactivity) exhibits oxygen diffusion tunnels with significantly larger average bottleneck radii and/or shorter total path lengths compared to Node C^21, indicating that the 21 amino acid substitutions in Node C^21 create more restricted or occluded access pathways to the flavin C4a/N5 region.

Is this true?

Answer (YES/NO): NO